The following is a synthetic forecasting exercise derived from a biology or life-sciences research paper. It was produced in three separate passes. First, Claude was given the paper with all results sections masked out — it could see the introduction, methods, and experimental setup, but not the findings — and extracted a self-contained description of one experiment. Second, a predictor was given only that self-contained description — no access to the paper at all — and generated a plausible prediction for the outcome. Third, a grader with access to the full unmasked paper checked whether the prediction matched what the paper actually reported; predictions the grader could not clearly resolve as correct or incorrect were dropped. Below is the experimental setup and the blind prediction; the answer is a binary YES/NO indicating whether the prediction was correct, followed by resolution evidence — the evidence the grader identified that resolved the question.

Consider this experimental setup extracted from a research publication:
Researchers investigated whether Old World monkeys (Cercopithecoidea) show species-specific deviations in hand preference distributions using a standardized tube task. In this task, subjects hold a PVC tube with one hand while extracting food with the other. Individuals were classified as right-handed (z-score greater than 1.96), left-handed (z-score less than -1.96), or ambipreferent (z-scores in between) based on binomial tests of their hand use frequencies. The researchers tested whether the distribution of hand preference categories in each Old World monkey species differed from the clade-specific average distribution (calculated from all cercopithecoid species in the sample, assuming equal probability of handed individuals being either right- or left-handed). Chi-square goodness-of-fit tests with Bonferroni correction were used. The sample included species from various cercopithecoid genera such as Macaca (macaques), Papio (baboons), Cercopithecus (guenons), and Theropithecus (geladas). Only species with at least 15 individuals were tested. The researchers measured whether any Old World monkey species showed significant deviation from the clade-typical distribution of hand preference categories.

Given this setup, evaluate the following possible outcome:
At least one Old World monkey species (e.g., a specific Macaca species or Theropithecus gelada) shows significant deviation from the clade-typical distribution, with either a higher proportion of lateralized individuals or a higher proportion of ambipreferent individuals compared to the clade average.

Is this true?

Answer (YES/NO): NO